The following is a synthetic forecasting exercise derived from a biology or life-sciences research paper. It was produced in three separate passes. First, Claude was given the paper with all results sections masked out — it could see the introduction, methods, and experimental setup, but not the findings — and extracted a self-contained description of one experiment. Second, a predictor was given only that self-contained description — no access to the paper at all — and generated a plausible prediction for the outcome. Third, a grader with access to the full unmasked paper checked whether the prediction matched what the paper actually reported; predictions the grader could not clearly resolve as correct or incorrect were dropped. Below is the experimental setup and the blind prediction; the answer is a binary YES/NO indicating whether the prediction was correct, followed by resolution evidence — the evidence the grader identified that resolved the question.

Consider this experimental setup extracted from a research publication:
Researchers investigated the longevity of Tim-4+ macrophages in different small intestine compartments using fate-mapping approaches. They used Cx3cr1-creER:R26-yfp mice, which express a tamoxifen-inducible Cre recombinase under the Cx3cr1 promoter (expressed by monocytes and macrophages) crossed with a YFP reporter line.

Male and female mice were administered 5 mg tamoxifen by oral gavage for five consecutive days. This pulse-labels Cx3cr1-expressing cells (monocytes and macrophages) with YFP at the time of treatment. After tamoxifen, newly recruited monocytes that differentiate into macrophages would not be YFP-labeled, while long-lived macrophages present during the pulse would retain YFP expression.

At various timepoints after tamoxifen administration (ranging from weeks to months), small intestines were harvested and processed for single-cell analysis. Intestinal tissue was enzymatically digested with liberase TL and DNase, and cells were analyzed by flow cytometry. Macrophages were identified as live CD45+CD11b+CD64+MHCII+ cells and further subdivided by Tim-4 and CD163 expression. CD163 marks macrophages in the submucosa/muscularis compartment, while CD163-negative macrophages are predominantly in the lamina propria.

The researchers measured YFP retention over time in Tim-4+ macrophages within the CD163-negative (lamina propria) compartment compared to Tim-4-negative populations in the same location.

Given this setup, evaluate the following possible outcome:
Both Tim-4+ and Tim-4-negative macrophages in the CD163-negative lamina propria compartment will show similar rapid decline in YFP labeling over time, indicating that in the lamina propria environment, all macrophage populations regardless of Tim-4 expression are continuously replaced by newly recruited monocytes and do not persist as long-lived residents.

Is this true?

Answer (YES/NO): NO